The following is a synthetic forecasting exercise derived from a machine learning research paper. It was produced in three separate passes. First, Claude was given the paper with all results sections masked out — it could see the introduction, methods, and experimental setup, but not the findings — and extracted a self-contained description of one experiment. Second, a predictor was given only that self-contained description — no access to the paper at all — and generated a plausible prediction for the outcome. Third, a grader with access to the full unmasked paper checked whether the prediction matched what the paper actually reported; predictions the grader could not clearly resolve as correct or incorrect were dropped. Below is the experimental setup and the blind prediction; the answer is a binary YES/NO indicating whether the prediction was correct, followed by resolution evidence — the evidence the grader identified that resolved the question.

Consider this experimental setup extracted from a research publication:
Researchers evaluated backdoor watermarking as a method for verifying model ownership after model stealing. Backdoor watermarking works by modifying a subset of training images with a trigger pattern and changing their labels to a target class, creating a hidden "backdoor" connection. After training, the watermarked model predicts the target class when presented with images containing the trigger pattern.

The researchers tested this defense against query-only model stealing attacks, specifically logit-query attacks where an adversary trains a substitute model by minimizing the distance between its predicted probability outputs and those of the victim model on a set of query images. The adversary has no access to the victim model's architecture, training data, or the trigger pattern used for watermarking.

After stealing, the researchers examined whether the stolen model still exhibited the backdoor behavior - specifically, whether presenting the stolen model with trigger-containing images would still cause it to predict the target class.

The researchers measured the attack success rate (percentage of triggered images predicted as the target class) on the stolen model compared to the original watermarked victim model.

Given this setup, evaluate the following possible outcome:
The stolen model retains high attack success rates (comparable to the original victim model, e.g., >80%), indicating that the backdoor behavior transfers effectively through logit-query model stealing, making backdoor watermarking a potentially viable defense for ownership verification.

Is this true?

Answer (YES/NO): NO